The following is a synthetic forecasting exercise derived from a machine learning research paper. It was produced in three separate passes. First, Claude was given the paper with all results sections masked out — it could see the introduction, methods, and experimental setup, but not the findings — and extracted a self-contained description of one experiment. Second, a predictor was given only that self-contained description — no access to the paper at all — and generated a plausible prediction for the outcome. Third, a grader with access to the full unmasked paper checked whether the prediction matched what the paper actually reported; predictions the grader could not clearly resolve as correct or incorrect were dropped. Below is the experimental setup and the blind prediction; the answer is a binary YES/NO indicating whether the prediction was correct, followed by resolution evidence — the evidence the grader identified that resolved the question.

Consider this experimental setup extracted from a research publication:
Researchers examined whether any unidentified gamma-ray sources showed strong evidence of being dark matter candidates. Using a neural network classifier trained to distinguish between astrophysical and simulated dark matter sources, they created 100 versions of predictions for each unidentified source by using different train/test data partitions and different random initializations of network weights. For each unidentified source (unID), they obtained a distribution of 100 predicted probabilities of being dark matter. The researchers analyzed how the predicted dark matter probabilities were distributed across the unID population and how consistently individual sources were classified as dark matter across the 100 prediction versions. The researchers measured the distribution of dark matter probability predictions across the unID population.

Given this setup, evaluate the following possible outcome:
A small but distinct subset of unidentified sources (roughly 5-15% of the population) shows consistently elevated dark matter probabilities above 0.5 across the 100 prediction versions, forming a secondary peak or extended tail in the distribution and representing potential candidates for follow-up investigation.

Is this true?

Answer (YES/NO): NO